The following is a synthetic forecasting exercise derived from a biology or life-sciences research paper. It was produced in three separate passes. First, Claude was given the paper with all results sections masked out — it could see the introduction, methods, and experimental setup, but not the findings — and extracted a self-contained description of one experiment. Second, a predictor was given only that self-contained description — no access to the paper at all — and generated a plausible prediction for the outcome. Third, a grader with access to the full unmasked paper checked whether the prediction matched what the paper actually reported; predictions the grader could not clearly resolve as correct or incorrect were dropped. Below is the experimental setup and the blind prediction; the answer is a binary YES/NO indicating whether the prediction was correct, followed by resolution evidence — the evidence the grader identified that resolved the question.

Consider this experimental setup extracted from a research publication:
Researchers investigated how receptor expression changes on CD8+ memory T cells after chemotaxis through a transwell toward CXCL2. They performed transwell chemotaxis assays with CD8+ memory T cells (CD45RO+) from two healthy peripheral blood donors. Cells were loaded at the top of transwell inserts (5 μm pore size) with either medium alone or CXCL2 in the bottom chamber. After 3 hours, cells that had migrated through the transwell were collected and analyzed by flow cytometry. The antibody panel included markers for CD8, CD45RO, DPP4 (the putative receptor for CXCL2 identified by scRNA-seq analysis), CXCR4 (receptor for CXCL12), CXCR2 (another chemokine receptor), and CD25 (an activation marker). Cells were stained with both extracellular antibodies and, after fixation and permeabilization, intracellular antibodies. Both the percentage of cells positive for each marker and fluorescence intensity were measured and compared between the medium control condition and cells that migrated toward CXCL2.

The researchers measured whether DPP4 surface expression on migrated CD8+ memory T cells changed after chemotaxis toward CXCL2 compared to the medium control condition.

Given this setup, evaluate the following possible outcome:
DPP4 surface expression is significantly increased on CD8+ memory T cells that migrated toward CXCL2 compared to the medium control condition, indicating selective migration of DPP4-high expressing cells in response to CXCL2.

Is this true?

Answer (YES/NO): NO